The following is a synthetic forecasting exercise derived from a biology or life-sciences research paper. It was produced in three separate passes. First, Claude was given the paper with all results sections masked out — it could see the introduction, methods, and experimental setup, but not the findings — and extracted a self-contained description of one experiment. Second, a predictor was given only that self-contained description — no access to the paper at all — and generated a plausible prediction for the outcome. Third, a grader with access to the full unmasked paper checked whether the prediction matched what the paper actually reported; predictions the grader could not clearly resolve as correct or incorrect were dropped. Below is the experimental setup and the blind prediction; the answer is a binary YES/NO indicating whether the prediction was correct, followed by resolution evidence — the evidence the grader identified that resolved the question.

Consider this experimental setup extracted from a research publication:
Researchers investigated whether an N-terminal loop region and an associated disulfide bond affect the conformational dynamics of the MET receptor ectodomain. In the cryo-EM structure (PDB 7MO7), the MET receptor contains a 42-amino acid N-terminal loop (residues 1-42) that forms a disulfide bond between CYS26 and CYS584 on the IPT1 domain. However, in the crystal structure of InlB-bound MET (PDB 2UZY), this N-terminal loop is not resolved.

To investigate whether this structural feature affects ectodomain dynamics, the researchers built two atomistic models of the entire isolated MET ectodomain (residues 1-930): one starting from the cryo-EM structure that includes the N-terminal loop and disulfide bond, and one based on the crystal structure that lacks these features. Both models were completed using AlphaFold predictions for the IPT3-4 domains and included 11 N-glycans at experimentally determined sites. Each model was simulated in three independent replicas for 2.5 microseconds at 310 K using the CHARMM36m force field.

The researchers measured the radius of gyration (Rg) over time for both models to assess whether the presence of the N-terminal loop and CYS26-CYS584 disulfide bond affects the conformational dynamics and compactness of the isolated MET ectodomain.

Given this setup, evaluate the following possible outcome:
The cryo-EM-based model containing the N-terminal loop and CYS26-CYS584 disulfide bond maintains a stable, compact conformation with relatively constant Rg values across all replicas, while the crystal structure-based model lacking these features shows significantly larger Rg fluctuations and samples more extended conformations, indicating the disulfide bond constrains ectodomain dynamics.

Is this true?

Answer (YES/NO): NO